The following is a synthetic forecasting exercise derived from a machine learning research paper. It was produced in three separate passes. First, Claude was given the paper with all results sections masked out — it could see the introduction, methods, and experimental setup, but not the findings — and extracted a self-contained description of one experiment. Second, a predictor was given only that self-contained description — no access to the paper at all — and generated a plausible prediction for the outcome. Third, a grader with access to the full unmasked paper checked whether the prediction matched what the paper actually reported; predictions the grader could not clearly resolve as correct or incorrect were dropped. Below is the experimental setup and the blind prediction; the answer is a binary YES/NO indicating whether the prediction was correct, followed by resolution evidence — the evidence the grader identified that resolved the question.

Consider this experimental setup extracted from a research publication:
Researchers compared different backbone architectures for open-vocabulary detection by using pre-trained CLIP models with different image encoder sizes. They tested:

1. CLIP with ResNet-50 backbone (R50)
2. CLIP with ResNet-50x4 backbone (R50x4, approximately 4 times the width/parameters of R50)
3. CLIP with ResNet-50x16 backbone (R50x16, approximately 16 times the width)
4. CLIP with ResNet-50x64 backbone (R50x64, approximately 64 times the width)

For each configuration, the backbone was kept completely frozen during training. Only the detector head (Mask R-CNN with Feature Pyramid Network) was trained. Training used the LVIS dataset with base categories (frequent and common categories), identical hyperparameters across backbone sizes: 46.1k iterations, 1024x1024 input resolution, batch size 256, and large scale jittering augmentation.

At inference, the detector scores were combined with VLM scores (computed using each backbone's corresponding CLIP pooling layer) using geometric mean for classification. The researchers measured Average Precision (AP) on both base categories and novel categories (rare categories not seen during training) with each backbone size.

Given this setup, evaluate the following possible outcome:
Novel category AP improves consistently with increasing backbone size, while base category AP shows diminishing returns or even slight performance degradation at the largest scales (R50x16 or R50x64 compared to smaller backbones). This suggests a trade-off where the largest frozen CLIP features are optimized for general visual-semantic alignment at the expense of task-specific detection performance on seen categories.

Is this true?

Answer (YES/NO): NO